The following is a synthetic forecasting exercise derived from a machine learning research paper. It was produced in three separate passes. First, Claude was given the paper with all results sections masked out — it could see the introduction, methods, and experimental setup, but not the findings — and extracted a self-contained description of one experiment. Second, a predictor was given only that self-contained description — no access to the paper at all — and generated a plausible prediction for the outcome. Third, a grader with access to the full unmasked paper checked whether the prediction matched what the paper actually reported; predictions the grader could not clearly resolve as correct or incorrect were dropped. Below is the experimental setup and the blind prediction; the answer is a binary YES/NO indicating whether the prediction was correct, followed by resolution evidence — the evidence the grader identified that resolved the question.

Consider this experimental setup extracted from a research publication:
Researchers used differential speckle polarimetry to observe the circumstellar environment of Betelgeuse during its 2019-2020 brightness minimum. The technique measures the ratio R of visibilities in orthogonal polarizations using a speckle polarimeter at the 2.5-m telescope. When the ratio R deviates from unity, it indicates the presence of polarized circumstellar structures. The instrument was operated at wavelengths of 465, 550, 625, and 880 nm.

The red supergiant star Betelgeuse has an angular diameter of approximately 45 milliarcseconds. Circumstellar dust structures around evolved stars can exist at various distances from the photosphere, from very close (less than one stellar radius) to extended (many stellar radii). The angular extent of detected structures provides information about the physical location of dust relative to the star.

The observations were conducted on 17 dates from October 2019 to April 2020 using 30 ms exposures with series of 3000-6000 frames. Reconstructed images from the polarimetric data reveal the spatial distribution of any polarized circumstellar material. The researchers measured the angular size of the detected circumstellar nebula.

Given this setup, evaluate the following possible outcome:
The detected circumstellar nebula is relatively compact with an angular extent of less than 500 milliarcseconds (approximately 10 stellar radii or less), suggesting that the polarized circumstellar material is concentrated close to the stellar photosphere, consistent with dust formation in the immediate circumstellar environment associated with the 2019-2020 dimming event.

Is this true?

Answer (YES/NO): YES